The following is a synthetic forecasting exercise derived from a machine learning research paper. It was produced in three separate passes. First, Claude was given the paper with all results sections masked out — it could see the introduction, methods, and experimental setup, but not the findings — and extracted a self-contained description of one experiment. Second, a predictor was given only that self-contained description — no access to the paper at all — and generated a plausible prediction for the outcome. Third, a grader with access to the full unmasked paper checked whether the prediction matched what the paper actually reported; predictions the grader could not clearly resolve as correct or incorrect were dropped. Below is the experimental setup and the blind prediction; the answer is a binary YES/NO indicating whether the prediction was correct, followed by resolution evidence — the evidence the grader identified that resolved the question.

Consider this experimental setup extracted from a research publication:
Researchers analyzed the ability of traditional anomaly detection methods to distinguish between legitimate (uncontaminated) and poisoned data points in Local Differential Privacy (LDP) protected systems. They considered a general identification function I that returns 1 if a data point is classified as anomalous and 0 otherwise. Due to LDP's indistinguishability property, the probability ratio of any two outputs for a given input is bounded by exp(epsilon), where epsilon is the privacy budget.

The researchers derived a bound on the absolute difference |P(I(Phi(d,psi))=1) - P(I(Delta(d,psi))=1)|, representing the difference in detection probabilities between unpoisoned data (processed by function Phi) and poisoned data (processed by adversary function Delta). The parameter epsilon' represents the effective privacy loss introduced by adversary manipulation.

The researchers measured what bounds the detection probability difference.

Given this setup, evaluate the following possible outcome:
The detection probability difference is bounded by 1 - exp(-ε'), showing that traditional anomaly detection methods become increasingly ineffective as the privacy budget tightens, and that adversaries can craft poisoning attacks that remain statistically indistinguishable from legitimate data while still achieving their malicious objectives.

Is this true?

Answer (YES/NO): NO